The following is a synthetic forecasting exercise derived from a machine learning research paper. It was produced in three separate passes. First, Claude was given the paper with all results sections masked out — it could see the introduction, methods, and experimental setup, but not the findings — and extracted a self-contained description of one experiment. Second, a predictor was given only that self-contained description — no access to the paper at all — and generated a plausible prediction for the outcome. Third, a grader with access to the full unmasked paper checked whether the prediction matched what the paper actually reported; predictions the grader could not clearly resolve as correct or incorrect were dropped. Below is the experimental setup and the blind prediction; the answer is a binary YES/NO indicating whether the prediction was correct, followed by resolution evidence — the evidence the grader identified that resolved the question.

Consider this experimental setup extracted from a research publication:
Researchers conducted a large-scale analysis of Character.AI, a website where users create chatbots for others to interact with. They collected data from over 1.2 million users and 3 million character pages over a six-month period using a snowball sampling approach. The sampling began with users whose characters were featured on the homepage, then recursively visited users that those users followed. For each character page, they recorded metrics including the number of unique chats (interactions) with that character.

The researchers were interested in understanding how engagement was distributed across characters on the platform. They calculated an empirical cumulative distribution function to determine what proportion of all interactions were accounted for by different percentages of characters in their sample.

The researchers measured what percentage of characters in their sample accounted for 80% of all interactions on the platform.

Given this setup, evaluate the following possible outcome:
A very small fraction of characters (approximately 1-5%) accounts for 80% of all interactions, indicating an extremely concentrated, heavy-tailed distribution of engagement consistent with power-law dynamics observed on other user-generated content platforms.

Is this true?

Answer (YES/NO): YES